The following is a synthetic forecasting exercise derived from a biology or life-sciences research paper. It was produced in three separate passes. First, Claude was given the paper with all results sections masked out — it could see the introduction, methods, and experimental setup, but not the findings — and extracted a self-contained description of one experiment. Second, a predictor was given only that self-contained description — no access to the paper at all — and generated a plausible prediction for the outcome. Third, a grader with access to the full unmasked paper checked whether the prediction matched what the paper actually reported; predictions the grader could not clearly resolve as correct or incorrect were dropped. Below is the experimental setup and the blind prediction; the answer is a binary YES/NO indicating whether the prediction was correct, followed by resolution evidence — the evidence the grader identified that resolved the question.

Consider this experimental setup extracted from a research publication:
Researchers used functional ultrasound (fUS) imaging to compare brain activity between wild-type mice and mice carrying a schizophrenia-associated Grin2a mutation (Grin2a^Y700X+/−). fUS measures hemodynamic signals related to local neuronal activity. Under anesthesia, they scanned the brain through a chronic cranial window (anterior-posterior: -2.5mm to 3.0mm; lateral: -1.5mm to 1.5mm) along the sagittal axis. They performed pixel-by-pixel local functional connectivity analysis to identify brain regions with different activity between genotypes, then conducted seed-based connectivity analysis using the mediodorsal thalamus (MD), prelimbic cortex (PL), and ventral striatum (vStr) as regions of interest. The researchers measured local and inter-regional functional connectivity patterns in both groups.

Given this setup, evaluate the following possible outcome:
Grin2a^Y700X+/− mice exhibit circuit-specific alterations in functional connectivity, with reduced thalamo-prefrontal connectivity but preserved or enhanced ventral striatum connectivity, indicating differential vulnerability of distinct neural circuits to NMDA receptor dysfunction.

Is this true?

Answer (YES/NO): NO